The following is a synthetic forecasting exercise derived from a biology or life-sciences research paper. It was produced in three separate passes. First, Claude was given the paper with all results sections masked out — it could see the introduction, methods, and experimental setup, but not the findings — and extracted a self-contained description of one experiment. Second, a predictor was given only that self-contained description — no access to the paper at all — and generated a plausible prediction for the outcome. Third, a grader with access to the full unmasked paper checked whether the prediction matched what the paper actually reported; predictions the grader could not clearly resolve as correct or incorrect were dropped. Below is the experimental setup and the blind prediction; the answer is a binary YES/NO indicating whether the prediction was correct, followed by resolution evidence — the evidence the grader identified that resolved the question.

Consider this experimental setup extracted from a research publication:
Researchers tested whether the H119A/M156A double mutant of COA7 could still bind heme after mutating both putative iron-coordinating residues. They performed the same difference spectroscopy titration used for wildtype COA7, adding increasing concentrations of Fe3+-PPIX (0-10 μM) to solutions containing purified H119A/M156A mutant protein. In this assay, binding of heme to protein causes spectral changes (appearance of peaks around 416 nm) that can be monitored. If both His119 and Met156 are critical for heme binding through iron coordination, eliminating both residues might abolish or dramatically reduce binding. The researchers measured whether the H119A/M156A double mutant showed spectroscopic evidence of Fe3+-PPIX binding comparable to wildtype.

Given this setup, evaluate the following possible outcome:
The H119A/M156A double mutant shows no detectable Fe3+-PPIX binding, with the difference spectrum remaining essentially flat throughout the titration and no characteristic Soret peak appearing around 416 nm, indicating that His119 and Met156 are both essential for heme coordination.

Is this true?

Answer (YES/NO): YES